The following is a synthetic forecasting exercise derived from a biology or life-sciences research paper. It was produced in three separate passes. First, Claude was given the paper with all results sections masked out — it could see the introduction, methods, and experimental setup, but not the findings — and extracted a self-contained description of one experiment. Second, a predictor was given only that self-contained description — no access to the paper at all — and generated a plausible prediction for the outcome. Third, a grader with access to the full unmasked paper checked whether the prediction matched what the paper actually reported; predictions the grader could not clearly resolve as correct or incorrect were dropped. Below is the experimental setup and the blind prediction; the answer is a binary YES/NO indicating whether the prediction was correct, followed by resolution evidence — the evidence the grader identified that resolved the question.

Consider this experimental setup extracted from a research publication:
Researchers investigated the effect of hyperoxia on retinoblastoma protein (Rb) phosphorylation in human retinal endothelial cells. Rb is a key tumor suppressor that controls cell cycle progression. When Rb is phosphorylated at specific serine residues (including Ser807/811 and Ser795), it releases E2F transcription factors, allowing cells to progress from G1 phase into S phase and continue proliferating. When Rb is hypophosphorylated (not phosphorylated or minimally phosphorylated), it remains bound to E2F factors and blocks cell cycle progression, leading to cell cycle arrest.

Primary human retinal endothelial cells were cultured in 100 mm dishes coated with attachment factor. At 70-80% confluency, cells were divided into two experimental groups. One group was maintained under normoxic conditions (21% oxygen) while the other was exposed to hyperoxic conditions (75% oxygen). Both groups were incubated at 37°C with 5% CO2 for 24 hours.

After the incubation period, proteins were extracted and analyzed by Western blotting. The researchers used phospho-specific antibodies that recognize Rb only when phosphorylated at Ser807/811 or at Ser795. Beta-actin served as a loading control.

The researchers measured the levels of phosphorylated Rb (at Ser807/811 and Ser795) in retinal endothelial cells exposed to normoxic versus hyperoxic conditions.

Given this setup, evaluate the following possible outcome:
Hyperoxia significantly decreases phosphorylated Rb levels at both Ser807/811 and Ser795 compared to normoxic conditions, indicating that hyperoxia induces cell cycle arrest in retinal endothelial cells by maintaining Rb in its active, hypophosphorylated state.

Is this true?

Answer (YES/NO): YES